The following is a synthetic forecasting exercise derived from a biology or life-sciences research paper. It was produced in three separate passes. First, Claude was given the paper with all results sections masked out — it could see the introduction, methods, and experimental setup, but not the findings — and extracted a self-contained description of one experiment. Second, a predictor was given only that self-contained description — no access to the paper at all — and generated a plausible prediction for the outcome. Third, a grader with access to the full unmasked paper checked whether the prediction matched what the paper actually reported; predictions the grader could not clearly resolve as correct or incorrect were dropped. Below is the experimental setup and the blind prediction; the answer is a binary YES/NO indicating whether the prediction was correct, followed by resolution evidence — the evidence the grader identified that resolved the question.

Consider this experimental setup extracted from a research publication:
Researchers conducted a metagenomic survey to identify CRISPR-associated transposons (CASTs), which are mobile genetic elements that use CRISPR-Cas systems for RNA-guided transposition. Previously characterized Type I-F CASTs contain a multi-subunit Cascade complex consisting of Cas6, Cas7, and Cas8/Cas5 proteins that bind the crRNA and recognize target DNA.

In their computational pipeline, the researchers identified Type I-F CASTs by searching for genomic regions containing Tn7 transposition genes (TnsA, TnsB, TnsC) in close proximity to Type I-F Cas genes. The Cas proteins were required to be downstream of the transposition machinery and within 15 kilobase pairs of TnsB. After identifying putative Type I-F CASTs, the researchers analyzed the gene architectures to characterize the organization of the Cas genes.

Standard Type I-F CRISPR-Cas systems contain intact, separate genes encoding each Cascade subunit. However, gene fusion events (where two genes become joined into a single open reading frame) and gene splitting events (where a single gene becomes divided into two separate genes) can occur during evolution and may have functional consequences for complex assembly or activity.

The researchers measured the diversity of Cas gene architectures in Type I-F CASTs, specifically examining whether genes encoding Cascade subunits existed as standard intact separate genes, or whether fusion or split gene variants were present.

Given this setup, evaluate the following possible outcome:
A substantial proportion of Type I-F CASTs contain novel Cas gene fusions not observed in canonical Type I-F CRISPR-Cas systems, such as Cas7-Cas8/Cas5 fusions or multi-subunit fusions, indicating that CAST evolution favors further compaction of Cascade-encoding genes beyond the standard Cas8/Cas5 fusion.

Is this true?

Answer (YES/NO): NO